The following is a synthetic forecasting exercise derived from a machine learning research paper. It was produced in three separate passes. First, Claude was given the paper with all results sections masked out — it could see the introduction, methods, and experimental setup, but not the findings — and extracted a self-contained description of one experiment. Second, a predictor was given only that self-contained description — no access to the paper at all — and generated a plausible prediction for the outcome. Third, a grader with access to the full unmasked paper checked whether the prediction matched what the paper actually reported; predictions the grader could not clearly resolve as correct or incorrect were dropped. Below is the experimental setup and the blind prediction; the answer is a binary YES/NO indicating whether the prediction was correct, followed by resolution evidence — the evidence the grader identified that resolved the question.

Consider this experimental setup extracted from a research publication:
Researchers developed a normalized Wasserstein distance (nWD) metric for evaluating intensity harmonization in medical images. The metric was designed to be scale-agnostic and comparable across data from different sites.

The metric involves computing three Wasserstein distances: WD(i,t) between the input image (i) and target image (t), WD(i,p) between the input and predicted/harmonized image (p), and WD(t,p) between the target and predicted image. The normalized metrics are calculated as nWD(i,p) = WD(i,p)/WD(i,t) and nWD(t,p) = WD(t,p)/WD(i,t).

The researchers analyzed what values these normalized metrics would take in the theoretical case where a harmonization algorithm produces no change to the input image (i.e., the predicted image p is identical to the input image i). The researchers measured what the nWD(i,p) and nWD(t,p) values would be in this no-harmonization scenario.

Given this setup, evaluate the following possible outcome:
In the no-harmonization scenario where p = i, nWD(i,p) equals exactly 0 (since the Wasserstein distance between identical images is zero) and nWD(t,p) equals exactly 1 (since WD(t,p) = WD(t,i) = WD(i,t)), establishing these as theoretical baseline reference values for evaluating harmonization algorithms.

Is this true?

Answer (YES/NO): YES